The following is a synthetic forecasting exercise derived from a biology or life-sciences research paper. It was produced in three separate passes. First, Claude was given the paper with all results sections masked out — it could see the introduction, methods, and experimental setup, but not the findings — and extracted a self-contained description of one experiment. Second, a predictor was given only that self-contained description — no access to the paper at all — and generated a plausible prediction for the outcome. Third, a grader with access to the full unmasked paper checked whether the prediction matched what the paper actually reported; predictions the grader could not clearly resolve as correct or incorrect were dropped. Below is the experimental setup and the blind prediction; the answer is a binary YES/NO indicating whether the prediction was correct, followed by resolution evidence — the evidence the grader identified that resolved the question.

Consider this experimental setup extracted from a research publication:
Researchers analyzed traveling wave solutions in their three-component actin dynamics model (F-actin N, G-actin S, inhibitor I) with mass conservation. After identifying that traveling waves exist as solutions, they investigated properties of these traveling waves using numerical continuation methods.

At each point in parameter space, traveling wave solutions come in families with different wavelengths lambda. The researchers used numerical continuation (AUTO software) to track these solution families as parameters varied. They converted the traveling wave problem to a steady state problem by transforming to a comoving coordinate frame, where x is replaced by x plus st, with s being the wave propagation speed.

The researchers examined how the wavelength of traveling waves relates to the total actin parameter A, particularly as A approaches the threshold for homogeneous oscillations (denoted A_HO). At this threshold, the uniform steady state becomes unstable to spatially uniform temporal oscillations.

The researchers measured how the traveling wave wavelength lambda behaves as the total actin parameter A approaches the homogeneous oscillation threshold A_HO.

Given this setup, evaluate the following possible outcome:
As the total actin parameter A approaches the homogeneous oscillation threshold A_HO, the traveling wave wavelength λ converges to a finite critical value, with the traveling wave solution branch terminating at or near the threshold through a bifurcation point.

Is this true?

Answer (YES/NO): NO